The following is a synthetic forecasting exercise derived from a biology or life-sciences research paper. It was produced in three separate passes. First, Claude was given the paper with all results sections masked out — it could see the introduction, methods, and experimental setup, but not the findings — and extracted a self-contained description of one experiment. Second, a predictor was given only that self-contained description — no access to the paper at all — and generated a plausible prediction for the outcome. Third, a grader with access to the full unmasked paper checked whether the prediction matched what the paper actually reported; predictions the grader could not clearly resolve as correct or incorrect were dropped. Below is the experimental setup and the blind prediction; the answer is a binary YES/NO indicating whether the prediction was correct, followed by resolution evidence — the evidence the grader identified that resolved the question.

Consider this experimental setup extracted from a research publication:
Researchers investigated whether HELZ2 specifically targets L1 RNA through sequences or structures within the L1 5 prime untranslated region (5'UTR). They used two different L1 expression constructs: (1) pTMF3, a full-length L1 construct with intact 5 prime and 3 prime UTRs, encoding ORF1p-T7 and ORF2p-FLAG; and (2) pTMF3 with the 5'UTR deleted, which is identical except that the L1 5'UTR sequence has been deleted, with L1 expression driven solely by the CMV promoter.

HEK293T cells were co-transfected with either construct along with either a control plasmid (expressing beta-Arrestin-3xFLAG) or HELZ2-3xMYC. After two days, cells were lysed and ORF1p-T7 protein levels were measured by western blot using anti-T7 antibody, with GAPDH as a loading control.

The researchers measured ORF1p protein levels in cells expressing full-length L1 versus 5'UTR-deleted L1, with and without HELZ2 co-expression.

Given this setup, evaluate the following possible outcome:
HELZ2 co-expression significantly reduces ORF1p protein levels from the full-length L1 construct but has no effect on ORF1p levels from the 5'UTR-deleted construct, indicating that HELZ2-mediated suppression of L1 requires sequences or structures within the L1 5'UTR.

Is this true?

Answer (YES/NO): YES